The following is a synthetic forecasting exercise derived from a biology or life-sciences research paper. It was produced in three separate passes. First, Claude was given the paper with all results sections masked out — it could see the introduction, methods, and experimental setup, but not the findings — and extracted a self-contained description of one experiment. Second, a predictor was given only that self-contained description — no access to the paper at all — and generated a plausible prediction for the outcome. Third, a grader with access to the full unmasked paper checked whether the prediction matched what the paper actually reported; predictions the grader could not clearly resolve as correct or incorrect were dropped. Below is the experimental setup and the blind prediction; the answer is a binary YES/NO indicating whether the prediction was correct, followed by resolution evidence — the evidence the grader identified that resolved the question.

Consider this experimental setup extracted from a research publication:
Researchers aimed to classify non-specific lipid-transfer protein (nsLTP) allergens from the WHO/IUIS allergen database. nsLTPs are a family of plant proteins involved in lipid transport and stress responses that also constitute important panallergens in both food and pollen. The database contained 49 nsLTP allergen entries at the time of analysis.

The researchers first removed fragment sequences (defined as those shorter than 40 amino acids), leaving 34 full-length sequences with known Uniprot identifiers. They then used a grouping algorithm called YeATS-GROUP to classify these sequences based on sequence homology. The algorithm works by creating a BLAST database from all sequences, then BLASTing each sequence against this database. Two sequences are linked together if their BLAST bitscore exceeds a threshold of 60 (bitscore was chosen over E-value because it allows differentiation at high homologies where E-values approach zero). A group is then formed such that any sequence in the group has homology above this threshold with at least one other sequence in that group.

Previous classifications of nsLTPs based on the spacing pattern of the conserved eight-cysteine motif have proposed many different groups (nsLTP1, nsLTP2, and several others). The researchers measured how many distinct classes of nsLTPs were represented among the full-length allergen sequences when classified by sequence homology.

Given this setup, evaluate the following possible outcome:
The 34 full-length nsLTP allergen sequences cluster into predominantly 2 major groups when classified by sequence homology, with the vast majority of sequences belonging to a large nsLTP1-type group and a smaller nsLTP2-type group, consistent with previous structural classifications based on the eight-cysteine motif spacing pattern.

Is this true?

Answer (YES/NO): YES